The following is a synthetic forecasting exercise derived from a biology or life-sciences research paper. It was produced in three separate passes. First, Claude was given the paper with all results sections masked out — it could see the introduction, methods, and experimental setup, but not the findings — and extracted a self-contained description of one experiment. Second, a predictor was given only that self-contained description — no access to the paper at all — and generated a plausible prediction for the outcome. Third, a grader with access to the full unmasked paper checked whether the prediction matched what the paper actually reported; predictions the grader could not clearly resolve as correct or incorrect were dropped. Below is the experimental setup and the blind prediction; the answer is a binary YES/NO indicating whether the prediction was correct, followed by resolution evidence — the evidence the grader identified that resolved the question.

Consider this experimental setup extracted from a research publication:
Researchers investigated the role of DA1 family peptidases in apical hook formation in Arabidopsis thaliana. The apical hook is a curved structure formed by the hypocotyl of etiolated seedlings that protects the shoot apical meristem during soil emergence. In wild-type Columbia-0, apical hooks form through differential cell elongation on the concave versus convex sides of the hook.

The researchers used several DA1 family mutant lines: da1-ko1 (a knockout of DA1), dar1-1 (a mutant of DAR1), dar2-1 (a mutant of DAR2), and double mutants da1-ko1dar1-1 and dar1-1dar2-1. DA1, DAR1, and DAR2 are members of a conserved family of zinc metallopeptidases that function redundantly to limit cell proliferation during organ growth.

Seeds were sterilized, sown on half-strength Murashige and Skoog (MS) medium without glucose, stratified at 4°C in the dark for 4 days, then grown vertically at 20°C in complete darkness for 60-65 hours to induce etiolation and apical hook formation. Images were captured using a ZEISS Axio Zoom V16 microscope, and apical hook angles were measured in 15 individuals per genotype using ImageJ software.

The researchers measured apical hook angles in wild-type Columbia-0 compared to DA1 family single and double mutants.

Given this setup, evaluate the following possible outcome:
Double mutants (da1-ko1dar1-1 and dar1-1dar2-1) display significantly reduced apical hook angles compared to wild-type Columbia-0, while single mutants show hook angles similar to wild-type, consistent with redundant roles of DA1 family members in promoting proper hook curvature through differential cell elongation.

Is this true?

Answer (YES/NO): NO